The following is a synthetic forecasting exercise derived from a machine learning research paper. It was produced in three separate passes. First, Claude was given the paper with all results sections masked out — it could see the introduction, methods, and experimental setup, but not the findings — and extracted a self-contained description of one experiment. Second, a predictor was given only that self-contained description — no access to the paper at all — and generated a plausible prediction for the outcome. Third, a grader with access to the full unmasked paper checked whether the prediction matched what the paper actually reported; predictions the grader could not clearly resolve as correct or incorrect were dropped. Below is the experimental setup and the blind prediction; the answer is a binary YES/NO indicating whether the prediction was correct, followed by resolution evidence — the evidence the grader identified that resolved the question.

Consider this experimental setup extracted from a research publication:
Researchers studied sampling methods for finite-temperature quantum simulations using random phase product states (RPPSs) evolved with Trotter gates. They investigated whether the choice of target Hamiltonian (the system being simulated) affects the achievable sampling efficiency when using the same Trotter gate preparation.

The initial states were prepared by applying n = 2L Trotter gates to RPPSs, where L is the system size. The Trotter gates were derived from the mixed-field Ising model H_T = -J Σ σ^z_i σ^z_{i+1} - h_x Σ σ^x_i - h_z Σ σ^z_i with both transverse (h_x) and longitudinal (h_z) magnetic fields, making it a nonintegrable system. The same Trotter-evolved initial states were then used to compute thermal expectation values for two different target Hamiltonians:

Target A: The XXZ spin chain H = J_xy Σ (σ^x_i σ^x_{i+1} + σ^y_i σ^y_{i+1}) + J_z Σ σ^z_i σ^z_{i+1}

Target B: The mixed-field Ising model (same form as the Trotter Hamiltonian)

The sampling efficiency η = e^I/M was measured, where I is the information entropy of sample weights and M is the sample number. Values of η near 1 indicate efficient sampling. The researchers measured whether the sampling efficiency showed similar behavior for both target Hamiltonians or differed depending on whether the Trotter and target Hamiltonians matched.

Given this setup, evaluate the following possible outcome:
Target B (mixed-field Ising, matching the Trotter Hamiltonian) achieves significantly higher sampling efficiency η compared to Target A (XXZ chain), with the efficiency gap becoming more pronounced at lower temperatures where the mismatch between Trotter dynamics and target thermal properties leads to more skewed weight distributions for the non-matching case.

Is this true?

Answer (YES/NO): NO